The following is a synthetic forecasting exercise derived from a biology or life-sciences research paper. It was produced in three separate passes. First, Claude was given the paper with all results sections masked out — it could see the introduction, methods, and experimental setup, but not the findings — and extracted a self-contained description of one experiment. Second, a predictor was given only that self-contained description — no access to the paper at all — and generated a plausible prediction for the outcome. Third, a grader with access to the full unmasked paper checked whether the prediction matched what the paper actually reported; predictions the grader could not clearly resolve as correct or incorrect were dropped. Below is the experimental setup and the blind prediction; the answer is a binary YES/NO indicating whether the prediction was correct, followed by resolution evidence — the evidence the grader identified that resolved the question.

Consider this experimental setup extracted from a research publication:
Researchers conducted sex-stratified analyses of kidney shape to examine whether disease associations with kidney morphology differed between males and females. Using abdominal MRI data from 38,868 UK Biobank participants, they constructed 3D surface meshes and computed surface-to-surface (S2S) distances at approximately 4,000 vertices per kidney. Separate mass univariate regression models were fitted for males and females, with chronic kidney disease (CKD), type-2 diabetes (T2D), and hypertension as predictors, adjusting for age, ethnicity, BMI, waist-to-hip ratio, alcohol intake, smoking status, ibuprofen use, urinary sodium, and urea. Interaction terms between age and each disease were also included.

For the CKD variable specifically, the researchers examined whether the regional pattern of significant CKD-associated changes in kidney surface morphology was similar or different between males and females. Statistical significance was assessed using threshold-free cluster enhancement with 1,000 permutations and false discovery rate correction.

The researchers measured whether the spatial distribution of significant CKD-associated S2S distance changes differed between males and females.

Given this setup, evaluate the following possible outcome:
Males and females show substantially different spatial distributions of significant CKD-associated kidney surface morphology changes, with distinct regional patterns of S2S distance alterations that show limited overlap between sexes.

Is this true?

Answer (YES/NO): NO